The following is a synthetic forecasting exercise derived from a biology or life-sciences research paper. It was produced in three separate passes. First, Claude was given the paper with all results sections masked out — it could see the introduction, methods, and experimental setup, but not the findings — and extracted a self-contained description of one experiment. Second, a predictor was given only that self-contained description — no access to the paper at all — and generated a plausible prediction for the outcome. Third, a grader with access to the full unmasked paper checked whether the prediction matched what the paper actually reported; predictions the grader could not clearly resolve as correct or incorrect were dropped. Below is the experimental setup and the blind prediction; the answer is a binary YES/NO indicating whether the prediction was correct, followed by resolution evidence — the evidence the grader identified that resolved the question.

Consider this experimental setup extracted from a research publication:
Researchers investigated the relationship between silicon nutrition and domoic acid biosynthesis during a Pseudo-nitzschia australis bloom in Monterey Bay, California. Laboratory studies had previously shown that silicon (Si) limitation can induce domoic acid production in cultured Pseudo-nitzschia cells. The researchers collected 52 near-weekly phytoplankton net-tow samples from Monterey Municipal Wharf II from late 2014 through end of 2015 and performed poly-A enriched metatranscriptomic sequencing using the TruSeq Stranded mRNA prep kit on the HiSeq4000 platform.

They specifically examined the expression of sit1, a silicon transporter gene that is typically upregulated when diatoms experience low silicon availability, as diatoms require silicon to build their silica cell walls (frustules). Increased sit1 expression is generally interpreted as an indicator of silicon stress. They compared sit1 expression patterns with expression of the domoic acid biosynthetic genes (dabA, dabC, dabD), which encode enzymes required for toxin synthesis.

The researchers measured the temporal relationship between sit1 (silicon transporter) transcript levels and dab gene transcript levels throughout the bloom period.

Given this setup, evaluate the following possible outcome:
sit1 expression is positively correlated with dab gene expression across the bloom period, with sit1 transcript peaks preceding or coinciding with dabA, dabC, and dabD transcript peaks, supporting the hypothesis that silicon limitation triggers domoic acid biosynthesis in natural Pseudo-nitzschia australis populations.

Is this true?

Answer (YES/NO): NO